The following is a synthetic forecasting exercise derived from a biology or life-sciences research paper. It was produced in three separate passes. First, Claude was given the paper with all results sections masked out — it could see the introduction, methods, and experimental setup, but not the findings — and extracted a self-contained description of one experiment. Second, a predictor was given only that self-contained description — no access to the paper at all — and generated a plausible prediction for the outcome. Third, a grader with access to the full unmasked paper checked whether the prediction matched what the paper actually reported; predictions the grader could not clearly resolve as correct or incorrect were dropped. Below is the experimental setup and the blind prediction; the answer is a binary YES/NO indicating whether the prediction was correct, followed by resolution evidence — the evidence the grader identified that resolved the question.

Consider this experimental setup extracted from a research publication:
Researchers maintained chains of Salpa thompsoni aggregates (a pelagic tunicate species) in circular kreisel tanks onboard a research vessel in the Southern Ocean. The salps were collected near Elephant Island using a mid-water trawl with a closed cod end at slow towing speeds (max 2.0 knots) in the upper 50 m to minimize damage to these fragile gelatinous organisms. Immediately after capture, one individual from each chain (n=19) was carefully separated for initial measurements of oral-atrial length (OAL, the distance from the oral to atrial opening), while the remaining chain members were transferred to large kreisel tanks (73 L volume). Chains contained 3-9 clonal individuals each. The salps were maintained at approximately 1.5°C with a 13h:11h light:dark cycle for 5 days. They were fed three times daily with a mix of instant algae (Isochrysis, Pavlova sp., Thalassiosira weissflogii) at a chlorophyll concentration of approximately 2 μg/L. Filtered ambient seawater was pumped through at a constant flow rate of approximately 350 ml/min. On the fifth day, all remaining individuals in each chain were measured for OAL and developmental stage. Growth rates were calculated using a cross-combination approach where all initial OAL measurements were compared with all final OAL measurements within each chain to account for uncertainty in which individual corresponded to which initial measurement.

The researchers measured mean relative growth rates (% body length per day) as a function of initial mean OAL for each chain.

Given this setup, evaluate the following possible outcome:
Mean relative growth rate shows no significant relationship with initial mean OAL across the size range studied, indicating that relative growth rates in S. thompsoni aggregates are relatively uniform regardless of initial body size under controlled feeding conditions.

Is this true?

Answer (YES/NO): NO